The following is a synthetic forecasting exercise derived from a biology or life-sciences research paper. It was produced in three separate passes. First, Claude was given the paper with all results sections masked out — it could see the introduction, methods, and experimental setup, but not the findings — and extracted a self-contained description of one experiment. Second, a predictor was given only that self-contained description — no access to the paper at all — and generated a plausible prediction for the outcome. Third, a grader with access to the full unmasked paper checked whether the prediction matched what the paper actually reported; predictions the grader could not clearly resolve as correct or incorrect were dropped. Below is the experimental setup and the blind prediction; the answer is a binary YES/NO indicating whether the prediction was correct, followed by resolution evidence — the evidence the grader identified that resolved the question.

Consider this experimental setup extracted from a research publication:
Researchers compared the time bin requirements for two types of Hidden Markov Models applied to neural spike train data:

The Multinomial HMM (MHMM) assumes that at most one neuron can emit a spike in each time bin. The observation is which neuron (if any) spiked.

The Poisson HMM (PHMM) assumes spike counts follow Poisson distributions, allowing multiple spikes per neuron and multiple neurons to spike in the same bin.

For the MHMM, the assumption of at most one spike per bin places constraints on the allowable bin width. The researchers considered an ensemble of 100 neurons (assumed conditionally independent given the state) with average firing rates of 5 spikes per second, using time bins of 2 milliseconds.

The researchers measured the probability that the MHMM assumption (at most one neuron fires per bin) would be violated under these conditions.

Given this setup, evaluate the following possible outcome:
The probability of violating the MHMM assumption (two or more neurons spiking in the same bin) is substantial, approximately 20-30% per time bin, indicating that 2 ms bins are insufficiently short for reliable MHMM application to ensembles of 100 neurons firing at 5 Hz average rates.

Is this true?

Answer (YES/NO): YES